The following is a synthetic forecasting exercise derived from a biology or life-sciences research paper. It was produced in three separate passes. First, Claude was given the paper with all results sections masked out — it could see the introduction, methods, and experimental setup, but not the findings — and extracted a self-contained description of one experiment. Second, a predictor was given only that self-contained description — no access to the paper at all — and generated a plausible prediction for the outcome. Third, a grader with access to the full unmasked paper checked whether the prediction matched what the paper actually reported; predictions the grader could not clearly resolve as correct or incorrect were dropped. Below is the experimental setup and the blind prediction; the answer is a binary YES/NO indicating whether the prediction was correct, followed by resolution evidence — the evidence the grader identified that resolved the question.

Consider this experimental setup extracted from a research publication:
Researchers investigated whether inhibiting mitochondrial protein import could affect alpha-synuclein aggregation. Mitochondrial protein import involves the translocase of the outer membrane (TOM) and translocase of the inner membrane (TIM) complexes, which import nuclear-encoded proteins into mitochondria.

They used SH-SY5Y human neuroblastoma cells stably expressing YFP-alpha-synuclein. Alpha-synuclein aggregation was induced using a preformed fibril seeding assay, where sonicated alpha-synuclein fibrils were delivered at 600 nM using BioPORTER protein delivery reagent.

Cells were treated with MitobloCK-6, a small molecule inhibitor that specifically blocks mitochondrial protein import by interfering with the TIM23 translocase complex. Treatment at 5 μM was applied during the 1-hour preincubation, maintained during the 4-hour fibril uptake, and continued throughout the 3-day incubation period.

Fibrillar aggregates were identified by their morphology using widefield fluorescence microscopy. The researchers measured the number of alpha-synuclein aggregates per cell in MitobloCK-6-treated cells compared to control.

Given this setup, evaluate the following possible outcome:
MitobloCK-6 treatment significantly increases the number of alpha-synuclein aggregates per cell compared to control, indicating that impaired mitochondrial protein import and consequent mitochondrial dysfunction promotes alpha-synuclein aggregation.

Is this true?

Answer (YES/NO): YES